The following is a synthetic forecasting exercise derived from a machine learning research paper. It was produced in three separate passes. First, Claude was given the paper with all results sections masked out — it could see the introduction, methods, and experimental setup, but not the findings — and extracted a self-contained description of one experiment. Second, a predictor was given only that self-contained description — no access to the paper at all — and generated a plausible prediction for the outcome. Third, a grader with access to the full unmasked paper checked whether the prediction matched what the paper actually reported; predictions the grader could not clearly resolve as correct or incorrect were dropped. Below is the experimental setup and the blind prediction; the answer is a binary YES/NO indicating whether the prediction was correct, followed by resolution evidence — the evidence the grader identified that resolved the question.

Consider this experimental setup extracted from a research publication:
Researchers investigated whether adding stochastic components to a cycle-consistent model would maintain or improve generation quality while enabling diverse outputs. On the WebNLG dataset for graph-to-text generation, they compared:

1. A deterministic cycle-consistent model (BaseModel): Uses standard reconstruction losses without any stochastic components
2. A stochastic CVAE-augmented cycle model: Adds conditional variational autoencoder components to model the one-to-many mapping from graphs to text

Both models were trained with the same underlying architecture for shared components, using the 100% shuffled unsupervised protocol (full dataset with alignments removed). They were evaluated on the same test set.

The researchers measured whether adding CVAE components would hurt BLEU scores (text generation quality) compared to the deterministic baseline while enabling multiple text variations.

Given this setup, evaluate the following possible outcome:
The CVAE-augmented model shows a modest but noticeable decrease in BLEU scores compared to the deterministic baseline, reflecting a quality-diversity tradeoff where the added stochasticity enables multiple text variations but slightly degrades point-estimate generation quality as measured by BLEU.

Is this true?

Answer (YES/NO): NO